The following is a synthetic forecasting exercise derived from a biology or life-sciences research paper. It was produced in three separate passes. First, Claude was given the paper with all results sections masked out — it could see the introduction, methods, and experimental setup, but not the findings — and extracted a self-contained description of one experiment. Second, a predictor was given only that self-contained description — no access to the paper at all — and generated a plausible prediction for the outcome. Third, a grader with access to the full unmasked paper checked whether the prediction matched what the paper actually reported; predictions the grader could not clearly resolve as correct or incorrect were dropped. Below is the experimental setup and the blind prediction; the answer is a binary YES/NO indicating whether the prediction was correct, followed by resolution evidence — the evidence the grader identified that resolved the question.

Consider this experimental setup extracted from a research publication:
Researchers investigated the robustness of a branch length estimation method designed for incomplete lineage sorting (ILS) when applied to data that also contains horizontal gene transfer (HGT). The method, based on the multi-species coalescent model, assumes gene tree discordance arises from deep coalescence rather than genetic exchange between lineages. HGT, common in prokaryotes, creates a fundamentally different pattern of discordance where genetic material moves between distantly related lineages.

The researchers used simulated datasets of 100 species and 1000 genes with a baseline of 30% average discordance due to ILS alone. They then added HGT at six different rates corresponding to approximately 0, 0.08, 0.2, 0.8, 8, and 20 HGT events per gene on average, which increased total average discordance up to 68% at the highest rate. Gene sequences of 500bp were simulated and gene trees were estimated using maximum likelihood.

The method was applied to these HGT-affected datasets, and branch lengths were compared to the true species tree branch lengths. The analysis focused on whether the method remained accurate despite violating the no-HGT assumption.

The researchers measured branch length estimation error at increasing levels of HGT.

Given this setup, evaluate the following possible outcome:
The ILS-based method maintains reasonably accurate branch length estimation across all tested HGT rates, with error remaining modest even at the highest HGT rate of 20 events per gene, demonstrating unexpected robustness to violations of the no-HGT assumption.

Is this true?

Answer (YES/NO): YES